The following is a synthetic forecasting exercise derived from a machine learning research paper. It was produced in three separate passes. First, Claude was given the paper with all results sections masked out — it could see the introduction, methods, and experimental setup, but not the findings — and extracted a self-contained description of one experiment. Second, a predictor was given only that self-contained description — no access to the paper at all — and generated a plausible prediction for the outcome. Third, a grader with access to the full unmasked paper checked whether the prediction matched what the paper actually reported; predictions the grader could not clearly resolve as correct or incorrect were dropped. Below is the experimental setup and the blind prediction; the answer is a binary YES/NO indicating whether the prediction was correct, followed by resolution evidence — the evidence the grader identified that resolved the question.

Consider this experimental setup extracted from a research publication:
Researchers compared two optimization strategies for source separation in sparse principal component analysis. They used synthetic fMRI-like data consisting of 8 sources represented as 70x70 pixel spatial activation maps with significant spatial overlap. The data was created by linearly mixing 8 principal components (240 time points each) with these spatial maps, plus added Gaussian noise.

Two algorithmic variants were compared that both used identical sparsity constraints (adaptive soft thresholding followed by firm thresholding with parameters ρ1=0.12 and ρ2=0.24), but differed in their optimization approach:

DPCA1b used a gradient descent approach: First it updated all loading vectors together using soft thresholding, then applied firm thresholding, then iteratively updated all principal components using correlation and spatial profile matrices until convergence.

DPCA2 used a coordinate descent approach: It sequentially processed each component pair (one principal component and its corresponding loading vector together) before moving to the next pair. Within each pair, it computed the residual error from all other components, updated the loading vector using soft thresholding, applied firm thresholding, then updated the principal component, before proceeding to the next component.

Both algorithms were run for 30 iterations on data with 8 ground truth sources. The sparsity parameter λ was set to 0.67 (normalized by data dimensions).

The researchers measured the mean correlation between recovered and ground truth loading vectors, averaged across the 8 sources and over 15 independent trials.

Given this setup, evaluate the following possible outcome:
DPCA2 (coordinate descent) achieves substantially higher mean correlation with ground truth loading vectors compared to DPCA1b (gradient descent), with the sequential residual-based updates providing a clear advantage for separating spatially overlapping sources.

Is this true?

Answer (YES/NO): NO